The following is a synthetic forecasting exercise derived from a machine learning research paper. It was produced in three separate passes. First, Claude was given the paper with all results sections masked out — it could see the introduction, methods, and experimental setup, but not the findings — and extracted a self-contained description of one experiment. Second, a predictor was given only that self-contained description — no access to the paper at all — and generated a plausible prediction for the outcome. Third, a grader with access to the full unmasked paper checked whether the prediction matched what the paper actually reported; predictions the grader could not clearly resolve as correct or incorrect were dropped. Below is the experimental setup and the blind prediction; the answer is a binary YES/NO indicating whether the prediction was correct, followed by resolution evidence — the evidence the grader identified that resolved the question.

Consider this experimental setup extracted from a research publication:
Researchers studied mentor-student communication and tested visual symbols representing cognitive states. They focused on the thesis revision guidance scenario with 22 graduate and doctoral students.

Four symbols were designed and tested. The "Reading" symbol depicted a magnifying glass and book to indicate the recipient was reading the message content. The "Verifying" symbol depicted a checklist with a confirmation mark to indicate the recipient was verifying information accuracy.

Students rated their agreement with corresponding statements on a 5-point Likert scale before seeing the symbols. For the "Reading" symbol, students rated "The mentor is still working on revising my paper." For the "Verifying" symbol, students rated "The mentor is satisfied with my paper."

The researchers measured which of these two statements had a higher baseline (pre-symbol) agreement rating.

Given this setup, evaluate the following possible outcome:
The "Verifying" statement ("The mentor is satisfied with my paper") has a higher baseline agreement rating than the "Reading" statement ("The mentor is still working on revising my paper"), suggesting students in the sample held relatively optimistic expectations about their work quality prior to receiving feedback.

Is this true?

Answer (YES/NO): NO